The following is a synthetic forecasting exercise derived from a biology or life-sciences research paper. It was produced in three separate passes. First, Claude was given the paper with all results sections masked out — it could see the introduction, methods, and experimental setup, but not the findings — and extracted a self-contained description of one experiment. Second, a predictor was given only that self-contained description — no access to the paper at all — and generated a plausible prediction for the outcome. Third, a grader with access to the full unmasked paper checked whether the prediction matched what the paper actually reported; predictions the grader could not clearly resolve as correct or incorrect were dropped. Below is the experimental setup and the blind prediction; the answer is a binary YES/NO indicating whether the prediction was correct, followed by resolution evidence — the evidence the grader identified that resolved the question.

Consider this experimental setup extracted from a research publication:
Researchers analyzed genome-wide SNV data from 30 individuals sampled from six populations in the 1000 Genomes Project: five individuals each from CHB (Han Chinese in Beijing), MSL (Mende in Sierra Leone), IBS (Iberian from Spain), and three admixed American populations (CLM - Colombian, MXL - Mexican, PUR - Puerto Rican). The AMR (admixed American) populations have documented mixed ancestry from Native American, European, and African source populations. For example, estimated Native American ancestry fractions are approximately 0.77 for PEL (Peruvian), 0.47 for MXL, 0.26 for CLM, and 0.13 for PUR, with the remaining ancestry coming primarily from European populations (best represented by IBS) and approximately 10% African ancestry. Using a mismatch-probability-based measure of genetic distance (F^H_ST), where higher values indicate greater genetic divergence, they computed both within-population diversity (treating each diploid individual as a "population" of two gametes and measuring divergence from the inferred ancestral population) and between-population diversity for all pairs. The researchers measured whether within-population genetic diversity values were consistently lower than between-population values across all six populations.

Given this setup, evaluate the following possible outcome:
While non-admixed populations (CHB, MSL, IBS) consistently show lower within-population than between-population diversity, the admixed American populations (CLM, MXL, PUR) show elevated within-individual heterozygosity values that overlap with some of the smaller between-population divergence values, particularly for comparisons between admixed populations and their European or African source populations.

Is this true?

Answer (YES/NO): NO